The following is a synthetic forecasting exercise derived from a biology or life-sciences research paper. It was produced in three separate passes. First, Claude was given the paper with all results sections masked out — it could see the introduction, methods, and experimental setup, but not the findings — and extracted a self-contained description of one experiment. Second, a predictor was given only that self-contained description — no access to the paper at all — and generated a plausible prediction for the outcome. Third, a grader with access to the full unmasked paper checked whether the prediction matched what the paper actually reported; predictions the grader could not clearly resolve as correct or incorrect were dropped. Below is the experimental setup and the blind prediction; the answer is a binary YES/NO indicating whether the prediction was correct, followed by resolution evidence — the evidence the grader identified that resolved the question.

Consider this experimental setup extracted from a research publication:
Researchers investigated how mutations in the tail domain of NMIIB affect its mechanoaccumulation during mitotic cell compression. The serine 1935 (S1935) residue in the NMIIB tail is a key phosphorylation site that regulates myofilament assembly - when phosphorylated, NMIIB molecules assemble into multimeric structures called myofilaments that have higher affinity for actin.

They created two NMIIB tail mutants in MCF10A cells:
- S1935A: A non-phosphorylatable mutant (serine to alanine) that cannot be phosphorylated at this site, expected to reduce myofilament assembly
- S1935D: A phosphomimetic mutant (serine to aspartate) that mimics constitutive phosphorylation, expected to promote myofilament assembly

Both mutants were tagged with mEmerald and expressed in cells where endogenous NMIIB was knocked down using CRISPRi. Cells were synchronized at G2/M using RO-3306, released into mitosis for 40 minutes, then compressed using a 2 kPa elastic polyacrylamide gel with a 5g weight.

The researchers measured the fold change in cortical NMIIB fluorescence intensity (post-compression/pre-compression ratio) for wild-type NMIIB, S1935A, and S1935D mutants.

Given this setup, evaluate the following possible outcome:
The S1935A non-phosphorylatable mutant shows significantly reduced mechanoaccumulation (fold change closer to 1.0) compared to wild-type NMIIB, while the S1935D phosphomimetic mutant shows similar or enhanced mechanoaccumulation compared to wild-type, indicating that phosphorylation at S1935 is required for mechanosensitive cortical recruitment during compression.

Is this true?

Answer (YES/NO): NO